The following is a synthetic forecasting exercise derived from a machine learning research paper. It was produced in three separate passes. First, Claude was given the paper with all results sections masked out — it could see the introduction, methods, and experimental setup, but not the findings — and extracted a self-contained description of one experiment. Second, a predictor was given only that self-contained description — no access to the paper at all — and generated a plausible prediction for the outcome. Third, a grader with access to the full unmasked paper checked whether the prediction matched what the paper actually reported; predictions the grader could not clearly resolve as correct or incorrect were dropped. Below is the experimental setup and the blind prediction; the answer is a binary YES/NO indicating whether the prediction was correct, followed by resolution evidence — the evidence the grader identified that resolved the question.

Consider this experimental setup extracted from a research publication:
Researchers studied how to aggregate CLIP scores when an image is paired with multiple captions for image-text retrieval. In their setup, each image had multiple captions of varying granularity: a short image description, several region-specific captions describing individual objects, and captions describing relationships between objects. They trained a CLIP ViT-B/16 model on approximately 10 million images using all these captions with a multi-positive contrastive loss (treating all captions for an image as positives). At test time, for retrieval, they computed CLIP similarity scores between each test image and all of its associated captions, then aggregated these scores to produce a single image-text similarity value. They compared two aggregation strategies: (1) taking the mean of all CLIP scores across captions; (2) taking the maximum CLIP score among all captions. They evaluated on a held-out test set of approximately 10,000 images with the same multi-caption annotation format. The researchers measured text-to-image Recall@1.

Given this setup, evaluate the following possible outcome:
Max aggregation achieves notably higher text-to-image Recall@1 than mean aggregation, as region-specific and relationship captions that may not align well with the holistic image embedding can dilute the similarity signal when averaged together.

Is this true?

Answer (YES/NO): NO